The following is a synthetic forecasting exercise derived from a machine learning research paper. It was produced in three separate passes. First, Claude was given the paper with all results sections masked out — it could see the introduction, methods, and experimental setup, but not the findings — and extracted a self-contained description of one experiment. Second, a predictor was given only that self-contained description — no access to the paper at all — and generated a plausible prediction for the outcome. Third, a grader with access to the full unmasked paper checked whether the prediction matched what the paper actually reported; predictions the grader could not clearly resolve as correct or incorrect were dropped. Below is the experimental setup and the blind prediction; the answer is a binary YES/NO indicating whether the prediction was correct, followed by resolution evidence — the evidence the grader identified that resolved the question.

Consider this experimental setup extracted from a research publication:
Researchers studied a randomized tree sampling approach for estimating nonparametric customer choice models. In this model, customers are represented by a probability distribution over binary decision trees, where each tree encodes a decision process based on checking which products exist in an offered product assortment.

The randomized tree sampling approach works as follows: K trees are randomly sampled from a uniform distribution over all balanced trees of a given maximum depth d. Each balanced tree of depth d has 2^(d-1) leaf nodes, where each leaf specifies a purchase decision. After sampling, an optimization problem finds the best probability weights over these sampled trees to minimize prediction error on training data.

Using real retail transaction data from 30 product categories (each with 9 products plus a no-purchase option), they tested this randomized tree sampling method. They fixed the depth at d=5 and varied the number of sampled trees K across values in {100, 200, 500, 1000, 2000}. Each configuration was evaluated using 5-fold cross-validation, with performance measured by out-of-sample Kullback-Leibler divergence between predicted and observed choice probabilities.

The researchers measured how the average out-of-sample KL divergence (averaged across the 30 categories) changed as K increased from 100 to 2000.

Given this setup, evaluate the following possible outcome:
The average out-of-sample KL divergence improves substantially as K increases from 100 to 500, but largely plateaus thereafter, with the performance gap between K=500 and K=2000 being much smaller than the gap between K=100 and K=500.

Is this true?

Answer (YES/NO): NO